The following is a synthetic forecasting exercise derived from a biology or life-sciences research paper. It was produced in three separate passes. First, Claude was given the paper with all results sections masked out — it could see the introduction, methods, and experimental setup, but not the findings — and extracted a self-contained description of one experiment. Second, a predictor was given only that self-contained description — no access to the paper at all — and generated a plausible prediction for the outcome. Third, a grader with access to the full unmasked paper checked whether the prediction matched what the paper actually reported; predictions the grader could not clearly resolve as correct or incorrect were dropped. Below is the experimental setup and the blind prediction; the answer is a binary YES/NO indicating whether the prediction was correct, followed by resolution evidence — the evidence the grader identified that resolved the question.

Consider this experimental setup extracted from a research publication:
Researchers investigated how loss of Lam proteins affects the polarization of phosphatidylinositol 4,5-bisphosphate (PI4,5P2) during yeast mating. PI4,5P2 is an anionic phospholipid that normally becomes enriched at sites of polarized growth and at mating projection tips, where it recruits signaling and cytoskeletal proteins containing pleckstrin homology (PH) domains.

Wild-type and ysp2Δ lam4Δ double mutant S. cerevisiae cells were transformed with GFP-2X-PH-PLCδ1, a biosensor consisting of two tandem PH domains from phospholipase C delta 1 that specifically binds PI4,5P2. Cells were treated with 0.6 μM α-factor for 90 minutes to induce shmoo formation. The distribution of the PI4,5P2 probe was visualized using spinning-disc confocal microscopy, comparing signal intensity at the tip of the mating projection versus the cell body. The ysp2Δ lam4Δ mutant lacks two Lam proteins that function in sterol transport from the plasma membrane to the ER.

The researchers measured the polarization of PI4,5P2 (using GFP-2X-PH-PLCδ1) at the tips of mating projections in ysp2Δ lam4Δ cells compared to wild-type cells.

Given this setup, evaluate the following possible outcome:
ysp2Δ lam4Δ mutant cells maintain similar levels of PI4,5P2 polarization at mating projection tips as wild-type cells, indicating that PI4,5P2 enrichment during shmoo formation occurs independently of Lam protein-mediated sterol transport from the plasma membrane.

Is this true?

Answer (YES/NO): NO